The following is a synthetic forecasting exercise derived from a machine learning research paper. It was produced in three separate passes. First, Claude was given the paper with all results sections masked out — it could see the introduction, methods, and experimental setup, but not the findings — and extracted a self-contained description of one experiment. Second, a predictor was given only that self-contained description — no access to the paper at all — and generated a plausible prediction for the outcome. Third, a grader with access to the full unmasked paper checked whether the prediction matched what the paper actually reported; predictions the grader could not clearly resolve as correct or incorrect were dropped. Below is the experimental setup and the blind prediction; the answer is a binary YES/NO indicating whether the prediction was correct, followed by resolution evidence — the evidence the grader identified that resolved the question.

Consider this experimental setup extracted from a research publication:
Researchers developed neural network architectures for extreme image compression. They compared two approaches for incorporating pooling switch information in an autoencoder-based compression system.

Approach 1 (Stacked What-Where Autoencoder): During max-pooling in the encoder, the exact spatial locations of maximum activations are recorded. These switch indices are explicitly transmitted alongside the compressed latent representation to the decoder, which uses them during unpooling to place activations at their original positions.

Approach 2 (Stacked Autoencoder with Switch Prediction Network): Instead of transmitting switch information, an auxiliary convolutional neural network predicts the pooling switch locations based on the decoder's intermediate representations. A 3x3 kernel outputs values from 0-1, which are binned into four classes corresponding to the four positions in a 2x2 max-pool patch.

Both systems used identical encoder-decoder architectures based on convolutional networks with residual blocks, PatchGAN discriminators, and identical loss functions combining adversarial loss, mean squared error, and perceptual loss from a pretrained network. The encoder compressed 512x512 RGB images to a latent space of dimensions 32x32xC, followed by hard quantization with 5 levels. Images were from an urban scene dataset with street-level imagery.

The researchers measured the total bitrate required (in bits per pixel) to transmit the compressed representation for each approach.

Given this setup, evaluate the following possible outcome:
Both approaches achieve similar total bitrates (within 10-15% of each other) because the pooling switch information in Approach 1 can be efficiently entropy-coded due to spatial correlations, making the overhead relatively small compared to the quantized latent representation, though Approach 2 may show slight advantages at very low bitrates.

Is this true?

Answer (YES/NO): NO